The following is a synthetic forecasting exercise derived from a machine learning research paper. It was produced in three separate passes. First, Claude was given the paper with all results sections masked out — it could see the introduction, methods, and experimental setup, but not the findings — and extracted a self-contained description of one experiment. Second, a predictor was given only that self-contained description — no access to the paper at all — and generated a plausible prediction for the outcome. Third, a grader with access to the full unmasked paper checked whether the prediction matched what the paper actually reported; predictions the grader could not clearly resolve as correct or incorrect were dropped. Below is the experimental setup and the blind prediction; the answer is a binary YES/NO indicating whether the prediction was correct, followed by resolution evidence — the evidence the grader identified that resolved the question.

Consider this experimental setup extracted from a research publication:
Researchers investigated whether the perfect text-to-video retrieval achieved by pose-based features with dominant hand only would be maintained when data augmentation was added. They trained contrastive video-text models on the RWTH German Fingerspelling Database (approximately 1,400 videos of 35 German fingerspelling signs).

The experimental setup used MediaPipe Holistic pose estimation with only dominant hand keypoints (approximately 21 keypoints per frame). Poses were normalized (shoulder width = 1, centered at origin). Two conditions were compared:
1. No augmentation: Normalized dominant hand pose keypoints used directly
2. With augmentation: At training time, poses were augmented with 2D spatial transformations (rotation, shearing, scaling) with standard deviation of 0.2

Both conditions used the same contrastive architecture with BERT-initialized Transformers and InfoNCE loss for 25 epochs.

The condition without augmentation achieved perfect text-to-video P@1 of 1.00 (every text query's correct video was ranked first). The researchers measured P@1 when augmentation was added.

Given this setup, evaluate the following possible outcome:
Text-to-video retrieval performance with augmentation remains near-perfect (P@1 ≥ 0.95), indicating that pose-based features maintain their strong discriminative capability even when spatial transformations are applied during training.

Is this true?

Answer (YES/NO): NO